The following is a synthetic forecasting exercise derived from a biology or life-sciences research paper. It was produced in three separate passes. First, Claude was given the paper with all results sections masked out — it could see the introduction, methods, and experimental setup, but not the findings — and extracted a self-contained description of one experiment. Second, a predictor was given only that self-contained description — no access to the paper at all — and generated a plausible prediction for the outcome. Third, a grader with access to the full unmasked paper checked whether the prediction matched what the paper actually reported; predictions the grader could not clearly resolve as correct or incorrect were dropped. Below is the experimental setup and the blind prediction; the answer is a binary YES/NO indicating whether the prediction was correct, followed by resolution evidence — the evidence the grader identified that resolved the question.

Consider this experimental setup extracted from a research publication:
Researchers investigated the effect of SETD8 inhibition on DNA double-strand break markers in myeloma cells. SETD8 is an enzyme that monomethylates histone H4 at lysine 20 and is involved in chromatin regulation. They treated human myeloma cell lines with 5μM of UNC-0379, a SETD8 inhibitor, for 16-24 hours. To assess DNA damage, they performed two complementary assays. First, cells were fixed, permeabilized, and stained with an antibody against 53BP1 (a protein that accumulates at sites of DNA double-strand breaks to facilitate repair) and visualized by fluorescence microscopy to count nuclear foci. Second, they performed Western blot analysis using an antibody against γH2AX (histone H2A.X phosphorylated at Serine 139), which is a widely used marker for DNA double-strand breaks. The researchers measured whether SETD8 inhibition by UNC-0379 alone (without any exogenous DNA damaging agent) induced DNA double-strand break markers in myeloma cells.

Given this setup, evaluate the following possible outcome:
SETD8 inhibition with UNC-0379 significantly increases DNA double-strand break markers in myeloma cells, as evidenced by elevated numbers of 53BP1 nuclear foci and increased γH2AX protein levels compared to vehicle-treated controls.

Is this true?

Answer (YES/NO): NO